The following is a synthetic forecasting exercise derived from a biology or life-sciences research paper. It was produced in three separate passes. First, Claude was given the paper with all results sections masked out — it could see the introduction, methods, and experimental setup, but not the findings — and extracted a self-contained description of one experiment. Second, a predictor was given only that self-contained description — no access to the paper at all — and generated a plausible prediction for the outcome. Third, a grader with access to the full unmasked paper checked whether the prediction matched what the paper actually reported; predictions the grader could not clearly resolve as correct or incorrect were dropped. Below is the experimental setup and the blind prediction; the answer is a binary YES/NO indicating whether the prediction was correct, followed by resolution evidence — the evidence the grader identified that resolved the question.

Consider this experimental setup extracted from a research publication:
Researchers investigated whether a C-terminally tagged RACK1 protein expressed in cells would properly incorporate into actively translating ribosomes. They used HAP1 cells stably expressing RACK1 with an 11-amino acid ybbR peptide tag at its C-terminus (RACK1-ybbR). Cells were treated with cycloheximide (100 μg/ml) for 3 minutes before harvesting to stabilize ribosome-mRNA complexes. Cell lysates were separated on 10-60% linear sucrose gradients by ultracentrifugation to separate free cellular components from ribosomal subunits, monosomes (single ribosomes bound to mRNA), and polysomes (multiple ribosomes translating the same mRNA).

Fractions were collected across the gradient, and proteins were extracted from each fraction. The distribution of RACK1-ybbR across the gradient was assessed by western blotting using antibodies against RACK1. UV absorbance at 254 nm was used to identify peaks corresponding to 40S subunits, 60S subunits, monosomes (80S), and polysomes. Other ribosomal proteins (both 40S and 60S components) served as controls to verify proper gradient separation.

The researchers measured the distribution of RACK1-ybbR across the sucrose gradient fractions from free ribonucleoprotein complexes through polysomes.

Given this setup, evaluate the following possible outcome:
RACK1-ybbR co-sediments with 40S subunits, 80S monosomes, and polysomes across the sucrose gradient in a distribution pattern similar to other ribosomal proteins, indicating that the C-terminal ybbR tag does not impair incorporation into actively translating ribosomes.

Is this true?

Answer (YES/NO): YES